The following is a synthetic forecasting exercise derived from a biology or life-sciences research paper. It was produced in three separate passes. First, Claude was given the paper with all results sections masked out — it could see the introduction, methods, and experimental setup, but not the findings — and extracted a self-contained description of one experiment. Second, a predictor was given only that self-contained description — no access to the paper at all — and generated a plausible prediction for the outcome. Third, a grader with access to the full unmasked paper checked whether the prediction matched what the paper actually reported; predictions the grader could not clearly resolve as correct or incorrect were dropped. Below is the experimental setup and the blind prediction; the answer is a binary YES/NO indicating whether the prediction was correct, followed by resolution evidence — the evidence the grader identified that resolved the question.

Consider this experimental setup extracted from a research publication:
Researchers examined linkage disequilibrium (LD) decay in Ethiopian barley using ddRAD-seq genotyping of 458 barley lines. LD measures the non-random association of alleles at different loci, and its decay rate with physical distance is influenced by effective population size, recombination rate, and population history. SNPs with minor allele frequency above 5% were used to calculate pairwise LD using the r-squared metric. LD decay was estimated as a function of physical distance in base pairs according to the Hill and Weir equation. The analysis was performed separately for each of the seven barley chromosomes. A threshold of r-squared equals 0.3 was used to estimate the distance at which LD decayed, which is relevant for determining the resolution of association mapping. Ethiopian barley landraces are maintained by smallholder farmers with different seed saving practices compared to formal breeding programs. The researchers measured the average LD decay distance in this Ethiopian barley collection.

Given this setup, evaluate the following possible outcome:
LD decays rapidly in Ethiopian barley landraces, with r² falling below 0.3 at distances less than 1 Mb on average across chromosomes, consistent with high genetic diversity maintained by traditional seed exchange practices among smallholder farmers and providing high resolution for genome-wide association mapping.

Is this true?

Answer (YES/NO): NO